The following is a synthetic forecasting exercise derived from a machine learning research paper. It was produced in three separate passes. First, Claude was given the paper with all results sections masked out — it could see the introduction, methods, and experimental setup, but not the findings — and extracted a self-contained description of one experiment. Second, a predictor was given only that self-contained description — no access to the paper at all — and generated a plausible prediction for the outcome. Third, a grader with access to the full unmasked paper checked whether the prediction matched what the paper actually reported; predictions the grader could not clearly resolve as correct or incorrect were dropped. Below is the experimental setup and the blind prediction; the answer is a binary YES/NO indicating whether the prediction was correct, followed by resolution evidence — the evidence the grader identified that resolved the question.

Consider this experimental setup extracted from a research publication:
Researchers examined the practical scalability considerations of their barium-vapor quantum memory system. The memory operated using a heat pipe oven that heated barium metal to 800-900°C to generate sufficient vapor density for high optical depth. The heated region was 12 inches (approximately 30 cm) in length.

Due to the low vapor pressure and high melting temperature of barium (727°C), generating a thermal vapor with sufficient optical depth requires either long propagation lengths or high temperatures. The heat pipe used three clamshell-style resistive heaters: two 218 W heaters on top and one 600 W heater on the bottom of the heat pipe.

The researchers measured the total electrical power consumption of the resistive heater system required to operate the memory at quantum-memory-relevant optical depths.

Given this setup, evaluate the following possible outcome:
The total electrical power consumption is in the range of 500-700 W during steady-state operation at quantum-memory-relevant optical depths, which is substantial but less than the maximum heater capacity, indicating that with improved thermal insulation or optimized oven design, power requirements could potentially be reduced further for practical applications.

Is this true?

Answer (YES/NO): NO